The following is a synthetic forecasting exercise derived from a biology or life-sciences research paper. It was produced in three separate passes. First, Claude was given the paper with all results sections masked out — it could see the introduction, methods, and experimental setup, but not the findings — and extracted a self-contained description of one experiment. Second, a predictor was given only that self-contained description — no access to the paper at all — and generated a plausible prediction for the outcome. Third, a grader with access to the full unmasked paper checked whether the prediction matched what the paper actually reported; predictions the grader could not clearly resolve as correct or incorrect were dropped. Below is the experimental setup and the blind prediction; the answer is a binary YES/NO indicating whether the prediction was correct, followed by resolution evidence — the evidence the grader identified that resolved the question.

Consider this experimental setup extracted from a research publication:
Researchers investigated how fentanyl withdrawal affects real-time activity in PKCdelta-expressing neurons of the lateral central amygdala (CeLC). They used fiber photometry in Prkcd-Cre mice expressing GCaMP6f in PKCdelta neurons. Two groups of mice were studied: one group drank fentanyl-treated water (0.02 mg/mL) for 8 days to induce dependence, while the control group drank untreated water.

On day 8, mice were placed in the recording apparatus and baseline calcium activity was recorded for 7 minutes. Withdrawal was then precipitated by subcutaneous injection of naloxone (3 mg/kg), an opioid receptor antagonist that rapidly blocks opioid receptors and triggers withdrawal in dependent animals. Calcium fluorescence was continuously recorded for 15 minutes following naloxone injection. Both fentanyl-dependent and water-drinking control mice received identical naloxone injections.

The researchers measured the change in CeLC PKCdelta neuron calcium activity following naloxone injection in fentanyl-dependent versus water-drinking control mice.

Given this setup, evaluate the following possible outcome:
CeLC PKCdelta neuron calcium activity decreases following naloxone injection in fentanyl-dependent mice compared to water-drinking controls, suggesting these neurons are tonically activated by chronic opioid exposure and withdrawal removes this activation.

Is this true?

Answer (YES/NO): NO